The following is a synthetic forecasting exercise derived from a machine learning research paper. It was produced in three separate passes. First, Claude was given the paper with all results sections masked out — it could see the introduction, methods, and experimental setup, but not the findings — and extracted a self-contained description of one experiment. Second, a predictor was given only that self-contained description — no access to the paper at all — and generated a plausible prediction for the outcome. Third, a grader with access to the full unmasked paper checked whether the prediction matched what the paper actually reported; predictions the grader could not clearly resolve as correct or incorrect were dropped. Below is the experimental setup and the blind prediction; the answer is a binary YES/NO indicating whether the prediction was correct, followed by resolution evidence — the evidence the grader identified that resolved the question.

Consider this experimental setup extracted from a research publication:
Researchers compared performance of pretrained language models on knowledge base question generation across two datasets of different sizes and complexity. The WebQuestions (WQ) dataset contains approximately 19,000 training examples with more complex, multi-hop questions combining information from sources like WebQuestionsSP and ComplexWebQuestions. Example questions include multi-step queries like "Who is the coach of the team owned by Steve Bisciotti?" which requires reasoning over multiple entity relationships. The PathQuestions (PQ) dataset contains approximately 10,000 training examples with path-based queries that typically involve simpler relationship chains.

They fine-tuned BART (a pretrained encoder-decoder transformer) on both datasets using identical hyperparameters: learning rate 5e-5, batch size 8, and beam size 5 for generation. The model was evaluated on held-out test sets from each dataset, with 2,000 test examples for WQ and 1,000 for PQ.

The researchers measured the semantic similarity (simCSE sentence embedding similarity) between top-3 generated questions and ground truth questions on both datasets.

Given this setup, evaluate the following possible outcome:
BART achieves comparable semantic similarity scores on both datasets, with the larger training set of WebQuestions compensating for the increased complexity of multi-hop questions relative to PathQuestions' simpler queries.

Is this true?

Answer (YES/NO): NO